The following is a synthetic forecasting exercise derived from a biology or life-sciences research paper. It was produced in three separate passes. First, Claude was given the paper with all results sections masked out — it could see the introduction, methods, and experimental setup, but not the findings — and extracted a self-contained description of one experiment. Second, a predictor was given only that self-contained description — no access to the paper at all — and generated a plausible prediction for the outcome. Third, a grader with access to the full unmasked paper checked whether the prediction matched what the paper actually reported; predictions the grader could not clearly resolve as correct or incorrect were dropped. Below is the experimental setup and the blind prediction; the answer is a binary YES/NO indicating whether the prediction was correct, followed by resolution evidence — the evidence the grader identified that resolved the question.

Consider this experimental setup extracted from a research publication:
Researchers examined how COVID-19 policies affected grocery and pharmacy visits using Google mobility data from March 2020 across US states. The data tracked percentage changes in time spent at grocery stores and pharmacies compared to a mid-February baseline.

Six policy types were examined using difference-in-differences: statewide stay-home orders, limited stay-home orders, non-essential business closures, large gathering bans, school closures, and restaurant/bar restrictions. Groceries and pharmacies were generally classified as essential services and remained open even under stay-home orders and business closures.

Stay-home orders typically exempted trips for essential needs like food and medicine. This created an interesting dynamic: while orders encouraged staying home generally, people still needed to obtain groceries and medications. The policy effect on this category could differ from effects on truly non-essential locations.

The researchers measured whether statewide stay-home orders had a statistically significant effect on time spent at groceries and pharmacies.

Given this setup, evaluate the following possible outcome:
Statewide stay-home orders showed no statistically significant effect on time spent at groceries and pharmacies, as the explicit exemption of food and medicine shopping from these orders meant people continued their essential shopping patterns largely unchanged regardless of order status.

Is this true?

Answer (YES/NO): NO